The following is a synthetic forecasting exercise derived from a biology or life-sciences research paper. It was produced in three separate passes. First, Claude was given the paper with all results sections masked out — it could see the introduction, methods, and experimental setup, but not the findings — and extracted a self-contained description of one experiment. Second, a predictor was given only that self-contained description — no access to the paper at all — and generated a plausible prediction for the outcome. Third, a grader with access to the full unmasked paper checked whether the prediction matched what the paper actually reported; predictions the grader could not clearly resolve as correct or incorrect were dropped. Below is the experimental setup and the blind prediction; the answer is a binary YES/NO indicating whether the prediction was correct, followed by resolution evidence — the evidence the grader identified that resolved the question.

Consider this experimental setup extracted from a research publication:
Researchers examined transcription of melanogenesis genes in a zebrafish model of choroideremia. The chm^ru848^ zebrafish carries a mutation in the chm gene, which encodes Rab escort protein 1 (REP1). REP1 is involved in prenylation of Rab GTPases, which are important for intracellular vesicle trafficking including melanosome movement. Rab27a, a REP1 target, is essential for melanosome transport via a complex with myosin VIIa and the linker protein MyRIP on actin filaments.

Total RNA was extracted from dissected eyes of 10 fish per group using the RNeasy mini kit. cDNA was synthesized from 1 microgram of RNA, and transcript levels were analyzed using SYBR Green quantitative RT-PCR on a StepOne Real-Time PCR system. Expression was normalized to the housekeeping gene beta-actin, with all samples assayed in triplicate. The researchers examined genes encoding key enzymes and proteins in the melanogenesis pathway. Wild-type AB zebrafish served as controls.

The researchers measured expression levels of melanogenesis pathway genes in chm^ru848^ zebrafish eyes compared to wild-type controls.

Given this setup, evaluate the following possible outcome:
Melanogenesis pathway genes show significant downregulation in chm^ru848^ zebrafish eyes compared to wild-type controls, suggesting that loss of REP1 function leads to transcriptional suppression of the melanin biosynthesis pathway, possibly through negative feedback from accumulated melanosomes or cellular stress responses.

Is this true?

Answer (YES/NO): YES